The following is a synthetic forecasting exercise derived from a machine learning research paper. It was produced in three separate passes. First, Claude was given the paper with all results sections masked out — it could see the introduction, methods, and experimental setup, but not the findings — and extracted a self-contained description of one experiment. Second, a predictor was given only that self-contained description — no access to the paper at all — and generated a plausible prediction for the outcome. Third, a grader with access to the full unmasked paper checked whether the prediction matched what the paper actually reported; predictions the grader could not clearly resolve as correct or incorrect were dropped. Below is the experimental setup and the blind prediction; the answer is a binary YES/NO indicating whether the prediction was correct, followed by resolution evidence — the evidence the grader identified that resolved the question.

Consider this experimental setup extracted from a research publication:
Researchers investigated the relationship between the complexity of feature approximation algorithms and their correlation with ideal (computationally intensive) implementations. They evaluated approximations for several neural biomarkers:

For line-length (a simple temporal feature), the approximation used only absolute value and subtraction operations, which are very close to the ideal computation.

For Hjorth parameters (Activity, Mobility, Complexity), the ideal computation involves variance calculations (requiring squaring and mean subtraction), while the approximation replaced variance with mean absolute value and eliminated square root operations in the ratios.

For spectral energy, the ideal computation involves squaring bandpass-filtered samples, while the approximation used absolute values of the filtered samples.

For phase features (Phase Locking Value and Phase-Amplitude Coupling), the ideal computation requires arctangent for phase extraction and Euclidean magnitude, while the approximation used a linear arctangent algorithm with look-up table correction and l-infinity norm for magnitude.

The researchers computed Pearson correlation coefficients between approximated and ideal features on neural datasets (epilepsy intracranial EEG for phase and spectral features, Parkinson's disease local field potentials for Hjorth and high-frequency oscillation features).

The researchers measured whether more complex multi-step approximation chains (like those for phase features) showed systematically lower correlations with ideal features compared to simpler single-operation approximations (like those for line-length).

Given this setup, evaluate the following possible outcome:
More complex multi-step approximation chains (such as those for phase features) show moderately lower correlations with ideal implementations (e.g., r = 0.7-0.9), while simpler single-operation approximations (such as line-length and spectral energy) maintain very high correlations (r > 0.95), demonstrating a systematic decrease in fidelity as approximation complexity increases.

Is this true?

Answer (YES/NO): NO